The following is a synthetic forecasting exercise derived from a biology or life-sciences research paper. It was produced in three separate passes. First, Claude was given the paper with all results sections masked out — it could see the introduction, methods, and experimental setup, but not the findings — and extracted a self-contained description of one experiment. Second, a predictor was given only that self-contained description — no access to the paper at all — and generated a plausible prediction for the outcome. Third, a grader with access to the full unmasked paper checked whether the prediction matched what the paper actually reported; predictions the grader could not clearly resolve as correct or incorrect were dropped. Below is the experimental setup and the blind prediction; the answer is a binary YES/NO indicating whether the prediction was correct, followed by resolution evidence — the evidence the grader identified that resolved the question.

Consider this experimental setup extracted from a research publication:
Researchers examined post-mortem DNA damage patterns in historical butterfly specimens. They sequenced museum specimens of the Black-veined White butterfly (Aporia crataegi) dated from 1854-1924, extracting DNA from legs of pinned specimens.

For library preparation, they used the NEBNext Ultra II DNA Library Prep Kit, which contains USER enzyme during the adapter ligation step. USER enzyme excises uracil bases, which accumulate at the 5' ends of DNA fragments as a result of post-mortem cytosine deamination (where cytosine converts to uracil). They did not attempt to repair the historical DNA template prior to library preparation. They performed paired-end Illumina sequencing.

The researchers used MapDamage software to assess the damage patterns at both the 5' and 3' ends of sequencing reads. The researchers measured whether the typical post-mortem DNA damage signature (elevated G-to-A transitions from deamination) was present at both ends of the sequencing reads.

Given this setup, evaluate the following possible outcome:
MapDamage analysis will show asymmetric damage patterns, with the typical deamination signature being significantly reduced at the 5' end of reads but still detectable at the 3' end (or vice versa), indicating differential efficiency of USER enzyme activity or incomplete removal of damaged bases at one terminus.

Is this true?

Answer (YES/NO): YES